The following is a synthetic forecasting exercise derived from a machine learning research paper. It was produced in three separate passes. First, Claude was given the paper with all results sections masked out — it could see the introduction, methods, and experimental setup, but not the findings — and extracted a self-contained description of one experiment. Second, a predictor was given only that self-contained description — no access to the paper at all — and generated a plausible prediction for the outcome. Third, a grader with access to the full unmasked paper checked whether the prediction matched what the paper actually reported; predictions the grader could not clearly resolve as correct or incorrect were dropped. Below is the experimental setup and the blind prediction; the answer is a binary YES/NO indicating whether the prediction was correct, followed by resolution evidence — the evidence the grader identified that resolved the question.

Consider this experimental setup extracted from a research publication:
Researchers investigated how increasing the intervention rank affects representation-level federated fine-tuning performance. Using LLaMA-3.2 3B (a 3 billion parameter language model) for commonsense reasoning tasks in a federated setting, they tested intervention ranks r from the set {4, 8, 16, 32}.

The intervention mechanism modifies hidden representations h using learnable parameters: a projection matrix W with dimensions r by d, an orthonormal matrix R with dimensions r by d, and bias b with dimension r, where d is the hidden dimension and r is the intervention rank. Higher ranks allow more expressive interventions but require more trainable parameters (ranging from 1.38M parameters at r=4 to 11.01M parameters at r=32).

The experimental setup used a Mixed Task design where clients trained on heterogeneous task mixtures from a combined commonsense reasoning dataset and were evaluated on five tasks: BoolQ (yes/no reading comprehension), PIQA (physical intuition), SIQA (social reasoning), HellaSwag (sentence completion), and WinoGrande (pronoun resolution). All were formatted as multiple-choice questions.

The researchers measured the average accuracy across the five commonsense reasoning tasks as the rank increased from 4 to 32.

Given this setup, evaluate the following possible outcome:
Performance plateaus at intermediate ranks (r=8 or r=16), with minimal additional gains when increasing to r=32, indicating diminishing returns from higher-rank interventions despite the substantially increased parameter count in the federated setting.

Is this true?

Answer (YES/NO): NO